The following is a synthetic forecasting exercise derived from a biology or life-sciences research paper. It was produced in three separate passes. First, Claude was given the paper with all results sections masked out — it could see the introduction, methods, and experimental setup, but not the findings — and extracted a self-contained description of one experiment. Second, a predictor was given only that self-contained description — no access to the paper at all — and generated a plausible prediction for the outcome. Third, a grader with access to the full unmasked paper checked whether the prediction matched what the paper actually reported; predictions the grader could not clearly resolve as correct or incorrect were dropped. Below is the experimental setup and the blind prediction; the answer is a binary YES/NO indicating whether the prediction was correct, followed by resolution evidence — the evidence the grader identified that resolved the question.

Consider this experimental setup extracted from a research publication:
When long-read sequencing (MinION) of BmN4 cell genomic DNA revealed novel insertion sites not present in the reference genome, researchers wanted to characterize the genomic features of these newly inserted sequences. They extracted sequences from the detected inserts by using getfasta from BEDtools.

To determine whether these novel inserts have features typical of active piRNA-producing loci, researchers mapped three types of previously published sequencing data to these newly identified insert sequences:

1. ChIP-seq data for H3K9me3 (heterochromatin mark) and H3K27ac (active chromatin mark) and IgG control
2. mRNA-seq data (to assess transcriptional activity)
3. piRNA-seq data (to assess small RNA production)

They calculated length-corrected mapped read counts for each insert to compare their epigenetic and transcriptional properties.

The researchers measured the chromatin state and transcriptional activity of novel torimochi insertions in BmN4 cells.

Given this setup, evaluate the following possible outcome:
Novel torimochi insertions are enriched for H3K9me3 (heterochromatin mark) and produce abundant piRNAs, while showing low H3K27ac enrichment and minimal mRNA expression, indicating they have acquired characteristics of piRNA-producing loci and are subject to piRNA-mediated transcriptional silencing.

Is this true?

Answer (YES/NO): NO